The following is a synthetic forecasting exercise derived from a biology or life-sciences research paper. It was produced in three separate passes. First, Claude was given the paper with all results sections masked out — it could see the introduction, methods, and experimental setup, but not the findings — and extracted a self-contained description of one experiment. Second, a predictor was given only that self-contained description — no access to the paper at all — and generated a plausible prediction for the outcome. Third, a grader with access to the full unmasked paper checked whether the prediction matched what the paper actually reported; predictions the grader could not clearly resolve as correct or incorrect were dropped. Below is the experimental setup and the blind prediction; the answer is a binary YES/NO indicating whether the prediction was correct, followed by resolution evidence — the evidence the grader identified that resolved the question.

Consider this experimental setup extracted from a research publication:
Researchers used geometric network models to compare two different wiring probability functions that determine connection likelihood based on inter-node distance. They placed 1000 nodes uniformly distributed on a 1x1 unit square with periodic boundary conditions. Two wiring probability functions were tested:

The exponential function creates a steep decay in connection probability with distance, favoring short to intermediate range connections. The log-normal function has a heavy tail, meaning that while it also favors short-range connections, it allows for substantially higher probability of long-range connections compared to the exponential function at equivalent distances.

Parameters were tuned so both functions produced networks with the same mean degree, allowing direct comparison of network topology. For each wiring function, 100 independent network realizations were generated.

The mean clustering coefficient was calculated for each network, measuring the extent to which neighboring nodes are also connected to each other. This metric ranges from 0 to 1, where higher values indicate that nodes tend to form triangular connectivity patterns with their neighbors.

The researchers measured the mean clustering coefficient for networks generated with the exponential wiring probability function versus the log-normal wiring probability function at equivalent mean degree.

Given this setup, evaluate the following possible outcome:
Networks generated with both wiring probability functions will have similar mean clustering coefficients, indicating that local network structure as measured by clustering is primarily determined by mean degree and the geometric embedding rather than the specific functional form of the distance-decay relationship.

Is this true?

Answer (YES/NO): NO